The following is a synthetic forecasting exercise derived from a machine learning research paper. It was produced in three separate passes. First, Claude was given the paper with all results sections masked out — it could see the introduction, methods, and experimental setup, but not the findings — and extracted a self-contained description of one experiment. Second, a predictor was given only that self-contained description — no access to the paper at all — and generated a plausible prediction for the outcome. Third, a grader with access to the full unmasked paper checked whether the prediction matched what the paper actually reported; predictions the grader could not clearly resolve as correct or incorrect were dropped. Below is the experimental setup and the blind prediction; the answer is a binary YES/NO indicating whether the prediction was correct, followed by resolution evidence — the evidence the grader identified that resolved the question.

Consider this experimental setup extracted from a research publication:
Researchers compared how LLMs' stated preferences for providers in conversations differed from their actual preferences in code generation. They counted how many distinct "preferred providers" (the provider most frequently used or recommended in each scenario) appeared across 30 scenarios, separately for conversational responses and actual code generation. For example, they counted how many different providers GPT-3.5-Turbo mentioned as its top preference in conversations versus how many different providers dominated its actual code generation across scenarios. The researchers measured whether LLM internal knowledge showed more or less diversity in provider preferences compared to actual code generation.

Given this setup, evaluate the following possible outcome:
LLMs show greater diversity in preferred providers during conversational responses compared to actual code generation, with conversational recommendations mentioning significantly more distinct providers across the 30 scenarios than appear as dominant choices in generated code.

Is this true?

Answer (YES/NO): YES